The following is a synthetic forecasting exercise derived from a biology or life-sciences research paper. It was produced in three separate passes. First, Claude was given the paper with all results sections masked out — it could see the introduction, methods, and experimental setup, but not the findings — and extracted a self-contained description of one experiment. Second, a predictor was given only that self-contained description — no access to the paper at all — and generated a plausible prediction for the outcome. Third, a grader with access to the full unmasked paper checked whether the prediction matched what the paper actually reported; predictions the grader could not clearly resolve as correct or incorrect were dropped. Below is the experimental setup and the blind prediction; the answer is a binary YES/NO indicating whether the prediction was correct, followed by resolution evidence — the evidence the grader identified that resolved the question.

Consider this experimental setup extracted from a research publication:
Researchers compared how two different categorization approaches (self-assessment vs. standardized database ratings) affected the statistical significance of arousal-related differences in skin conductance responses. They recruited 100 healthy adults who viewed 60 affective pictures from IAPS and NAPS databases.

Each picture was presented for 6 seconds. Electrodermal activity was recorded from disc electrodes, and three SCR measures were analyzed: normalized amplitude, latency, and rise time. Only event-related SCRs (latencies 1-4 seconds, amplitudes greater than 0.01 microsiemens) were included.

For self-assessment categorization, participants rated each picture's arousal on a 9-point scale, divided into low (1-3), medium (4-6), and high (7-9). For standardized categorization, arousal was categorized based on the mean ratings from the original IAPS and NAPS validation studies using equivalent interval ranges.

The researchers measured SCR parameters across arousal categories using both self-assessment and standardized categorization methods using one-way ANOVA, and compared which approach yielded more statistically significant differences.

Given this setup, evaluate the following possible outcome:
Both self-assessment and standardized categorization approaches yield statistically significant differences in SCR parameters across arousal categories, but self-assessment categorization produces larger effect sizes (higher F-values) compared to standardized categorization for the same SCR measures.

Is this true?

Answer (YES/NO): YES